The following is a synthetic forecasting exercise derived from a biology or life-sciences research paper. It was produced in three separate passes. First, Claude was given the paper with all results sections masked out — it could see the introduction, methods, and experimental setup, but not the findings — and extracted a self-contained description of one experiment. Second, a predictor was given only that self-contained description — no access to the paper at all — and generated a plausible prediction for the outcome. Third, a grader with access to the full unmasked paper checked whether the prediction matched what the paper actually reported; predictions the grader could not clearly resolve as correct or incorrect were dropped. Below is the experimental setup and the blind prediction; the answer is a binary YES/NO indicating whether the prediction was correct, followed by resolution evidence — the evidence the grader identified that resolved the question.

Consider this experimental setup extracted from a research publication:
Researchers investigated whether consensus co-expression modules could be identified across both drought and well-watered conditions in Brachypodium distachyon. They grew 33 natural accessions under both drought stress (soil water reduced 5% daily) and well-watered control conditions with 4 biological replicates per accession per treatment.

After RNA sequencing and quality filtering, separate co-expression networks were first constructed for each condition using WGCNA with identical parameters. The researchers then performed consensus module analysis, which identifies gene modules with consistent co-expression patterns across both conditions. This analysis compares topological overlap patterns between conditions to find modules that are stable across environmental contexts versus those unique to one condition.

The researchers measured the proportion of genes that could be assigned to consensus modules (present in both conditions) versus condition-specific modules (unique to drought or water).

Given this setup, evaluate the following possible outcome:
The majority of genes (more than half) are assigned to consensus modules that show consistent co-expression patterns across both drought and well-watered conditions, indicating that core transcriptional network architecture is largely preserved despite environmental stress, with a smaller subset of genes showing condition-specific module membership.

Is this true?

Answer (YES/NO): YES